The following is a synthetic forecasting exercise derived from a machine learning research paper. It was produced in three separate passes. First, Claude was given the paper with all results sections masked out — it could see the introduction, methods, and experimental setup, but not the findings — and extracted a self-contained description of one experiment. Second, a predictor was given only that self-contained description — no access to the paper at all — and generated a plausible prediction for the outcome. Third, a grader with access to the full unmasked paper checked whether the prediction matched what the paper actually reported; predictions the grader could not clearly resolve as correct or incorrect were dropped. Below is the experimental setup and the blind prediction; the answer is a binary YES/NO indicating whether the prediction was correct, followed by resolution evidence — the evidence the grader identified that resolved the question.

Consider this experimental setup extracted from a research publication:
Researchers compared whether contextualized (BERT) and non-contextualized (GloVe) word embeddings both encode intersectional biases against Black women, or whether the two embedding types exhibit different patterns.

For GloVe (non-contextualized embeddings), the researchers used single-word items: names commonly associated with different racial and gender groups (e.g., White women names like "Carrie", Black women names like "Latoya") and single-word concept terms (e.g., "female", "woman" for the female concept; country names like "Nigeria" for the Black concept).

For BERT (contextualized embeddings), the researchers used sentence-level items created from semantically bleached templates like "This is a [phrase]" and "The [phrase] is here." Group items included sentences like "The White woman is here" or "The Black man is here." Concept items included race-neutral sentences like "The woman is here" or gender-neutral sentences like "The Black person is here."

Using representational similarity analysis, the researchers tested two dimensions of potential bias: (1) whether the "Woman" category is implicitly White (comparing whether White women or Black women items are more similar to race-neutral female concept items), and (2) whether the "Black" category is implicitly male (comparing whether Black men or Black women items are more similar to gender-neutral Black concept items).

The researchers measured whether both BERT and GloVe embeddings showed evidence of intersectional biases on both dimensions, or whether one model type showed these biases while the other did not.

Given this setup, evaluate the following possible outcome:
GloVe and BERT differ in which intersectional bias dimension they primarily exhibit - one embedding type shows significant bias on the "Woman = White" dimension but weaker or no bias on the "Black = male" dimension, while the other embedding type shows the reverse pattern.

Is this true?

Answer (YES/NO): NO